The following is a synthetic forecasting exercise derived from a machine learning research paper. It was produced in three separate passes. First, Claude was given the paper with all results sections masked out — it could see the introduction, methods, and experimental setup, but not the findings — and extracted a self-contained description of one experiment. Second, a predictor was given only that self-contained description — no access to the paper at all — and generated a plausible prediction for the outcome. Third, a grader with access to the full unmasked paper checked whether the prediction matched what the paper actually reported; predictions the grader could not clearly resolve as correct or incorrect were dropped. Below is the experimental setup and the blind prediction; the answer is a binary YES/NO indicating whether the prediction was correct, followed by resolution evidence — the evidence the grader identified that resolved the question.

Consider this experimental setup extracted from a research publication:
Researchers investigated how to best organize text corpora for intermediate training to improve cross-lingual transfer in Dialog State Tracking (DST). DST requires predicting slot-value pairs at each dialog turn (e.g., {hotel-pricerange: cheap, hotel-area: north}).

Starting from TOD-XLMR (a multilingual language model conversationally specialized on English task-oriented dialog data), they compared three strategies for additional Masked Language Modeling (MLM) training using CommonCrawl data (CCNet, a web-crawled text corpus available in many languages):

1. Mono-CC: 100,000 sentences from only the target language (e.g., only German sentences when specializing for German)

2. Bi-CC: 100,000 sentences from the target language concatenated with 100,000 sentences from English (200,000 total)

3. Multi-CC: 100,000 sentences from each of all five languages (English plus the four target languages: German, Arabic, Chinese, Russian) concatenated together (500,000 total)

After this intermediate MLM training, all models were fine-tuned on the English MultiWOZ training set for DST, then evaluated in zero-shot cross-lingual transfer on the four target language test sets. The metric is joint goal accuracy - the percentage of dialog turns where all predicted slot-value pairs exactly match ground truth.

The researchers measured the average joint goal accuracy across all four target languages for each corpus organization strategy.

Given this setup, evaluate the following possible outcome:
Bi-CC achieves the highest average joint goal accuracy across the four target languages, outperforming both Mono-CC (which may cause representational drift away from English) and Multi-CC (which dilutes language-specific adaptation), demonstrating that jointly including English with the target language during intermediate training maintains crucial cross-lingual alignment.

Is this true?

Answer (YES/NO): NO